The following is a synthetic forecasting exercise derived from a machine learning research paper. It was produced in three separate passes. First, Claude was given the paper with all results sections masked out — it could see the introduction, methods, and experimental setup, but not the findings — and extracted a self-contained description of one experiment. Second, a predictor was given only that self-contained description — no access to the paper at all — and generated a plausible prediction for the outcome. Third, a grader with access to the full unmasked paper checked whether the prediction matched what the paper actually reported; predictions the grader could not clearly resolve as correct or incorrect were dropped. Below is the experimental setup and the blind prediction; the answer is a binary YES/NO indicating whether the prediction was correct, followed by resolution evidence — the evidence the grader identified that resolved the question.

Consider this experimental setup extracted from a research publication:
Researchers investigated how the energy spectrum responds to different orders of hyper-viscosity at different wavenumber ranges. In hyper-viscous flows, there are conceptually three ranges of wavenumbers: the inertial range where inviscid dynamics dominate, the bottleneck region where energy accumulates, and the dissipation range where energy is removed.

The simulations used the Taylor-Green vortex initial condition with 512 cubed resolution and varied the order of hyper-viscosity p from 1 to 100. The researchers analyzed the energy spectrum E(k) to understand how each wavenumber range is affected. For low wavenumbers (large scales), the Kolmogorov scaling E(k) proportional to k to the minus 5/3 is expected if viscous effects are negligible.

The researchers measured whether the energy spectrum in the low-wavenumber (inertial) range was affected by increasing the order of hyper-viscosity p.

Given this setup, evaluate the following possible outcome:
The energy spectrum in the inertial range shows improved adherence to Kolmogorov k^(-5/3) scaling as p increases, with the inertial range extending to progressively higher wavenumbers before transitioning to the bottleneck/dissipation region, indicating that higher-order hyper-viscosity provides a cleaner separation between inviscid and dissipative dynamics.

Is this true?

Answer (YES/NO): NO